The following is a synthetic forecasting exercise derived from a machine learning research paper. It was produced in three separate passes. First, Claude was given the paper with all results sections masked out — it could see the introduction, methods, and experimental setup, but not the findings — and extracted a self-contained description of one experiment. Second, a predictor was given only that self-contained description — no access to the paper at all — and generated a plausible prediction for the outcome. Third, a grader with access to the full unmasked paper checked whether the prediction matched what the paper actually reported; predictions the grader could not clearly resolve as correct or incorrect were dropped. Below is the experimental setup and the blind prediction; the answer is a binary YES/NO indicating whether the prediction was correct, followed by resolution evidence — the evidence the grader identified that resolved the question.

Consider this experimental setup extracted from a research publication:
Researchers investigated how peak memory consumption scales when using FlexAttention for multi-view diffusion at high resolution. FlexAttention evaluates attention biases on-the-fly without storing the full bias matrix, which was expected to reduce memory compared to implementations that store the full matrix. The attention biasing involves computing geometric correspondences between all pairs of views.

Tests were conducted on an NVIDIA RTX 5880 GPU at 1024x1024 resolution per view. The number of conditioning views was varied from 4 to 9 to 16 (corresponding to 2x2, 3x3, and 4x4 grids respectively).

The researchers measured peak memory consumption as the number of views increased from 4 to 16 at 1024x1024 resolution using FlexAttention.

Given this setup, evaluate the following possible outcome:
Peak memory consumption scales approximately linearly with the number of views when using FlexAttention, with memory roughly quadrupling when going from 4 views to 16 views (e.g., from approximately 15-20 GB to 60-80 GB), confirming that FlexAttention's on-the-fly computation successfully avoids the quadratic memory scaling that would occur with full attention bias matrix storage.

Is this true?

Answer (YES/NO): NO